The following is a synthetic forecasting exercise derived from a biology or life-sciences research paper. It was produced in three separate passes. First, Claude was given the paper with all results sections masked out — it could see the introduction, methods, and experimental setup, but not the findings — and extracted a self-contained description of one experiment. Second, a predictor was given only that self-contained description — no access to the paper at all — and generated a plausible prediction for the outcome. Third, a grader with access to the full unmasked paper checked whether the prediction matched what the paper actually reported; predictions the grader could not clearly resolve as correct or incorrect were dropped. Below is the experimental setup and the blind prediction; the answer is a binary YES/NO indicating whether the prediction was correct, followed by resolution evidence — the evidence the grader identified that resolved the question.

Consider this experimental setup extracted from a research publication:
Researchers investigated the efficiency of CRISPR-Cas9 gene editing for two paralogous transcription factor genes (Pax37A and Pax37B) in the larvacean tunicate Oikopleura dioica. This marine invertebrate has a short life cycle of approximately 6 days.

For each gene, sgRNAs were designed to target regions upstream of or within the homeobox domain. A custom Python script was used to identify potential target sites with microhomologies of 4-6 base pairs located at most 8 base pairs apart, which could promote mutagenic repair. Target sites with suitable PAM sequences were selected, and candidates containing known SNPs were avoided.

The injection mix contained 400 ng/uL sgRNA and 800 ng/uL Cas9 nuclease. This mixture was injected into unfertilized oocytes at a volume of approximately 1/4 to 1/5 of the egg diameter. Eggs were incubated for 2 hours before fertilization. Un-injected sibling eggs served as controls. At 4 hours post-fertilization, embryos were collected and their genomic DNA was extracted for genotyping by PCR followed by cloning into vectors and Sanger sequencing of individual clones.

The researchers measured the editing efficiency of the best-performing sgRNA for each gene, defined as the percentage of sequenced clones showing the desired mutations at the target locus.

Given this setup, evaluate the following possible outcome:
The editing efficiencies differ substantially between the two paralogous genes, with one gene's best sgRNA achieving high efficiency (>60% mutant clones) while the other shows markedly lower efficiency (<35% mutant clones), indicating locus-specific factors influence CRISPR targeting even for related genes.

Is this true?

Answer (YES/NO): NO